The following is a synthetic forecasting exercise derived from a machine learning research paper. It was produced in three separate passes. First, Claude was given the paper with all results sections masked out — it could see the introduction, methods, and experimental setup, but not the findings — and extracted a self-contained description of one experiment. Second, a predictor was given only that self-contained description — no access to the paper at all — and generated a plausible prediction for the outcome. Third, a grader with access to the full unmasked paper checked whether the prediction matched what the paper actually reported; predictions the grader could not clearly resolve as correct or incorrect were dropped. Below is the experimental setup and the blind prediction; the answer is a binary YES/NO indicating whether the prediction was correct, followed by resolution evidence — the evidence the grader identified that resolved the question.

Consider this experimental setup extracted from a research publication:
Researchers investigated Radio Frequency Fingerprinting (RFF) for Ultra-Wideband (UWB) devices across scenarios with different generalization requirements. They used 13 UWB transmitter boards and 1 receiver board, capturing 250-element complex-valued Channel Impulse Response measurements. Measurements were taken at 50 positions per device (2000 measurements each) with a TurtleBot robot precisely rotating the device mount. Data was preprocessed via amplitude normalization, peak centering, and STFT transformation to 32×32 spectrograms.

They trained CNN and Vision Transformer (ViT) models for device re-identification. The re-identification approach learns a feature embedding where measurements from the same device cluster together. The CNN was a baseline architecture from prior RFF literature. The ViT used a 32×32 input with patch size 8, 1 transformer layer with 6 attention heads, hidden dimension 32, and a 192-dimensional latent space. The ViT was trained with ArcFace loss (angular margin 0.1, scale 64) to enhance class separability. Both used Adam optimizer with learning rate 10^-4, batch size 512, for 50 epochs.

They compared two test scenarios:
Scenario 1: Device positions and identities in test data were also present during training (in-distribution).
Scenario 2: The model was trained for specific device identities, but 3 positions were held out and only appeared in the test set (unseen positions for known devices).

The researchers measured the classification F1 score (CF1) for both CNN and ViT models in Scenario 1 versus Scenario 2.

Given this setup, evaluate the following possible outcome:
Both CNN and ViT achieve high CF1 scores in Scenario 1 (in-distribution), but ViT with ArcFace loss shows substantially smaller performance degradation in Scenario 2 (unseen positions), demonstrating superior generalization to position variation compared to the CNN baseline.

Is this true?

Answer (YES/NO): NO